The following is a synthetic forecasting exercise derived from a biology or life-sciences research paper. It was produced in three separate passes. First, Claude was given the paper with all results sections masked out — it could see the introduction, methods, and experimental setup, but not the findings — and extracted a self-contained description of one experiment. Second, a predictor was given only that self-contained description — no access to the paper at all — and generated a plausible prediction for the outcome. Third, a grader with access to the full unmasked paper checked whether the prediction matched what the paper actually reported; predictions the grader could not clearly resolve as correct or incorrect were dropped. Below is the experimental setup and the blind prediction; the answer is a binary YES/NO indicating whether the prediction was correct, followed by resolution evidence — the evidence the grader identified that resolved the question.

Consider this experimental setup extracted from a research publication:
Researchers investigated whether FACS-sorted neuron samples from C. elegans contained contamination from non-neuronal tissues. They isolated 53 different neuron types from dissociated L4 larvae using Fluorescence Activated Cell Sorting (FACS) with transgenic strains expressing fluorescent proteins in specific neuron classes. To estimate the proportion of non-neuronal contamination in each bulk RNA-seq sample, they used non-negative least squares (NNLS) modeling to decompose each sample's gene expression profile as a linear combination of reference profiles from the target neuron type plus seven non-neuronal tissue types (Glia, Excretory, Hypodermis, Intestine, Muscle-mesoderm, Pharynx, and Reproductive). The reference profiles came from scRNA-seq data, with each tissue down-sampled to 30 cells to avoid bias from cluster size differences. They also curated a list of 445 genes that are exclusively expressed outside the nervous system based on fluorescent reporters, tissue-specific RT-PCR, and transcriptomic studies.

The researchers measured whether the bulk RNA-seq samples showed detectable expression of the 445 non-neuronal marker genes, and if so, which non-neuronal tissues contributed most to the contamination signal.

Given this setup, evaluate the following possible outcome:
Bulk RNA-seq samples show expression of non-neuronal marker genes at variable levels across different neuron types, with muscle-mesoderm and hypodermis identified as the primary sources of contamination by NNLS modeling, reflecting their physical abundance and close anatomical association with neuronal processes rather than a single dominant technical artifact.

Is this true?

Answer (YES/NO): NO